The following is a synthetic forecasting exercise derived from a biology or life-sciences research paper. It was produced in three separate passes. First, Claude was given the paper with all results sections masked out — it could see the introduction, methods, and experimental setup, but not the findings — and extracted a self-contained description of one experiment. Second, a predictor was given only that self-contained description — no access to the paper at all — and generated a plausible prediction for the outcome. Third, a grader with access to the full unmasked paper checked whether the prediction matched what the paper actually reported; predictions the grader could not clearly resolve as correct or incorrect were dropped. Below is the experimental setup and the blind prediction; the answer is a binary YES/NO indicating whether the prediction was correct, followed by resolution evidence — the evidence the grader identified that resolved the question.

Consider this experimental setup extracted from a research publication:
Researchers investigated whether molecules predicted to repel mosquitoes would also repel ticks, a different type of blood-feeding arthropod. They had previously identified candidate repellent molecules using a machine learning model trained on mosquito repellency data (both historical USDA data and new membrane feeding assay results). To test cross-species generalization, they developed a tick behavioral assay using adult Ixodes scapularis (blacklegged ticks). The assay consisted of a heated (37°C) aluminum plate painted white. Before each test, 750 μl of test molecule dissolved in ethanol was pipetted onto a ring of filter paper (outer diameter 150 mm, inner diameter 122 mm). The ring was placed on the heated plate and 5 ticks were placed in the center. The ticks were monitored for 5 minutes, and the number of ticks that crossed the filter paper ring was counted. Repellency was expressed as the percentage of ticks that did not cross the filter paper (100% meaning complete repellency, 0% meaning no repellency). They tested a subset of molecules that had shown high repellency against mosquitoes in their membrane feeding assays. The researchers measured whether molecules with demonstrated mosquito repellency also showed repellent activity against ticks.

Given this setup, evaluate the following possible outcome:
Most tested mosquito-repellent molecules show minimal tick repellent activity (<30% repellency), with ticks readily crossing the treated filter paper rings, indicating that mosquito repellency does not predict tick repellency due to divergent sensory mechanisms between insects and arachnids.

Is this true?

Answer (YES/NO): NO